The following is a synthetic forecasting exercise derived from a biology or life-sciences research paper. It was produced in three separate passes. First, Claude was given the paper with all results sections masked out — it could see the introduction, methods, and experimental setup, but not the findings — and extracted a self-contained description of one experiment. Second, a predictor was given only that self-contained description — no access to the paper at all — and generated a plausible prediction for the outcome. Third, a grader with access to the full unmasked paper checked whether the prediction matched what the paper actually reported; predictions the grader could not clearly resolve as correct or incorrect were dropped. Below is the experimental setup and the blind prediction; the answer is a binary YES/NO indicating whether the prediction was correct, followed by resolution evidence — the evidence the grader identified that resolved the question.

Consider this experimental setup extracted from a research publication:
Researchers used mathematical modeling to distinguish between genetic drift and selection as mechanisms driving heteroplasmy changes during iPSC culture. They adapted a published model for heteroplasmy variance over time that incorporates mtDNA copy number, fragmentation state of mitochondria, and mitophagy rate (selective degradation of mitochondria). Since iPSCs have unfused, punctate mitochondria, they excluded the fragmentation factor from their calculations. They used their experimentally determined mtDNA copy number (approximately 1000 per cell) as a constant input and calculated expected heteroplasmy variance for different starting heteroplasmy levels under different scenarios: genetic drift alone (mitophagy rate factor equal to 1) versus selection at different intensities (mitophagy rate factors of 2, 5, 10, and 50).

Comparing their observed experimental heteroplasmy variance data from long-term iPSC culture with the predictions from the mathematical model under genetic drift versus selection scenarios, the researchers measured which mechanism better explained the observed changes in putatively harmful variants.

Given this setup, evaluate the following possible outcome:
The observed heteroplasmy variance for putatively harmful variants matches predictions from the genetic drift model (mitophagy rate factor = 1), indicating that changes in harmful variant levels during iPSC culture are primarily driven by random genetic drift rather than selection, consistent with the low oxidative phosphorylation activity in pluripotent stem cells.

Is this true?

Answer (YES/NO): NO